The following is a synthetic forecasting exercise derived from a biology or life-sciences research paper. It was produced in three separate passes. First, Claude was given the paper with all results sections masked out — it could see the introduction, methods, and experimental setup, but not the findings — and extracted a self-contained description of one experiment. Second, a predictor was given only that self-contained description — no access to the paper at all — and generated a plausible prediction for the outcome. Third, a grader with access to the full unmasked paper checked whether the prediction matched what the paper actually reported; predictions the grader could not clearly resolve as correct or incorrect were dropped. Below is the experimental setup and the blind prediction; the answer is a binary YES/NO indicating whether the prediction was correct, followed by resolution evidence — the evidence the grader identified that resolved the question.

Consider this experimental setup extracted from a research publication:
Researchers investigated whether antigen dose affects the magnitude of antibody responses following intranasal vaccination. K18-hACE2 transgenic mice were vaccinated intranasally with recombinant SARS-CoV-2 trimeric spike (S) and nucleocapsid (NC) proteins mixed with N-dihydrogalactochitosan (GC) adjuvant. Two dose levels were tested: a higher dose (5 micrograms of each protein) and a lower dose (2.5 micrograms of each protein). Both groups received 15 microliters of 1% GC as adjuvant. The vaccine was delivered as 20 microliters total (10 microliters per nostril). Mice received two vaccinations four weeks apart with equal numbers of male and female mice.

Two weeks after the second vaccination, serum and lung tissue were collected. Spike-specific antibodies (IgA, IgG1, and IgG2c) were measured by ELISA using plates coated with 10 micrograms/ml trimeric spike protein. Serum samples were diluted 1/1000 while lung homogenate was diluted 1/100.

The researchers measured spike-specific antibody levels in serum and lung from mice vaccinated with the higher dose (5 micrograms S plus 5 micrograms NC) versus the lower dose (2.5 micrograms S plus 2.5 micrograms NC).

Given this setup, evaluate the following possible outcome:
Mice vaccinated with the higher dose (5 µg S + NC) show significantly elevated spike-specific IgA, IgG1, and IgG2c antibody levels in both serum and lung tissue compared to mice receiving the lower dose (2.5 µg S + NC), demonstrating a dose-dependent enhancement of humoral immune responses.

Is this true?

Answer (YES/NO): NO